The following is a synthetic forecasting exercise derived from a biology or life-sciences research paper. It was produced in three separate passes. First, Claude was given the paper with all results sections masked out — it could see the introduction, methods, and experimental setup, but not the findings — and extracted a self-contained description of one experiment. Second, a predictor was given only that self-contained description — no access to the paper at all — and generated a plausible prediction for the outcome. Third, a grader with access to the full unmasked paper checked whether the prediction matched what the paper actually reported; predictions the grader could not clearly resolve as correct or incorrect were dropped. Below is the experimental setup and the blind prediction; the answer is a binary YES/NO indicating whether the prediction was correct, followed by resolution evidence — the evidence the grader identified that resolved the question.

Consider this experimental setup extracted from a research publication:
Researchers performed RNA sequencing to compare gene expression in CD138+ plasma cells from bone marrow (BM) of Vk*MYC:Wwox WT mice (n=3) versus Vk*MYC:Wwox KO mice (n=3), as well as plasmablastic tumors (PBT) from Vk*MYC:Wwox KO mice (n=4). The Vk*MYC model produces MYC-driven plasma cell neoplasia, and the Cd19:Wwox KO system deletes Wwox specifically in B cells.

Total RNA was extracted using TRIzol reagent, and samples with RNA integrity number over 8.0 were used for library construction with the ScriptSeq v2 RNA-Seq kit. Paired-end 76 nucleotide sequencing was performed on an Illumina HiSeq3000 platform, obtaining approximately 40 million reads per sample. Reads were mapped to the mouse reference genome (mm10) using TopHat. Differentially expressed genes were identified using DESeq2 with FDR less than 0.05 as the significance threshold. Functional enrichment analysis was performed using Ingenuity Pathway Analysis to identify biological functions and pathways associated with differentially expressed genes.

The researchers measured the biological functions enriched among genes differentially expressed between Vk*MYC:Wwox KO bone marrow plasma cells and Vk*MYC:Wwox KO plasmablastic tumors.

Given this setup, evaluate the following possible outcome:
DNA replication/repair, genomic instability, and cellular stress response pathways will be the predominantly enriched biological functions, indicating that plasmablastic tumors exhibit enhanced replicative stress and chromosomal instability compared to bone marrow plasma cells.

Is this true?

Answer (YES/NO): NO